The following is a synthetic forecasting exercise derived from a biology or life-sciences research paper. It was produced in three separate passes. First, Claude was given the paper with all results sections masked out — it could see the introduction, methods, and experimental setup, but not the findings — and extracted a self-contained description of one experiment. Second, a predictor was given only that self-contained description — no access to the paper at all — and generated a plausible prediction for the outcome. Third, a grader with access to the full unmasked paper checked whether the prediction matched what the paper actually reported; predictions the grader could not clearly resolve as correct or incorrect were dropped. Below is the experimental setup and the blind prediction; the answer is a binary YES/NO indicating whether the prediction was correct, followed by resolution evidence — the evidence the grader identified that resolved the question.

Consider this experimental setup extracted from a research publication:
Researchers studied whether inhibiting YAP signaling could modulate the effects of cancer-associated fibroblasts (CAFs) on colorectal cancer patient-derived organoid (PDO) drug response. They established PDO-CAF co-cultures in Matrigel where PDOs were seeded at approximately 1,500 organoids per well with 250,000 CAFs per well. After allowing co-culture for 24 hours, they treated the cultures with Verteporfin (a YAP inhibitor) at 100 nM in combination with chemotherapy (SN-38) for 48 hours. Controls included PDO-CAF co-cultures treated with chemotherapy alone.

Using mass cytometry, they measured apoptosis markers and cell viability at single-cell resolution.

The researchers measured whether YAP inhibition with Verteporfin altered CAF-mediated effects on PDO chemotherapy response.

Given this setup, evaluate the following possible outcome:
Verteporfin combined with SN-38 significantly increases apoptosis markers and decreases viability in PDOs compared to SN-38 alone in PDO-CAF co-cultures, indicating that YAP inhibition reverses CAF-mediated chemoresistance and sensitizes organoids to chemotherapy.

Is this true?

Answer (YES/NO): YES